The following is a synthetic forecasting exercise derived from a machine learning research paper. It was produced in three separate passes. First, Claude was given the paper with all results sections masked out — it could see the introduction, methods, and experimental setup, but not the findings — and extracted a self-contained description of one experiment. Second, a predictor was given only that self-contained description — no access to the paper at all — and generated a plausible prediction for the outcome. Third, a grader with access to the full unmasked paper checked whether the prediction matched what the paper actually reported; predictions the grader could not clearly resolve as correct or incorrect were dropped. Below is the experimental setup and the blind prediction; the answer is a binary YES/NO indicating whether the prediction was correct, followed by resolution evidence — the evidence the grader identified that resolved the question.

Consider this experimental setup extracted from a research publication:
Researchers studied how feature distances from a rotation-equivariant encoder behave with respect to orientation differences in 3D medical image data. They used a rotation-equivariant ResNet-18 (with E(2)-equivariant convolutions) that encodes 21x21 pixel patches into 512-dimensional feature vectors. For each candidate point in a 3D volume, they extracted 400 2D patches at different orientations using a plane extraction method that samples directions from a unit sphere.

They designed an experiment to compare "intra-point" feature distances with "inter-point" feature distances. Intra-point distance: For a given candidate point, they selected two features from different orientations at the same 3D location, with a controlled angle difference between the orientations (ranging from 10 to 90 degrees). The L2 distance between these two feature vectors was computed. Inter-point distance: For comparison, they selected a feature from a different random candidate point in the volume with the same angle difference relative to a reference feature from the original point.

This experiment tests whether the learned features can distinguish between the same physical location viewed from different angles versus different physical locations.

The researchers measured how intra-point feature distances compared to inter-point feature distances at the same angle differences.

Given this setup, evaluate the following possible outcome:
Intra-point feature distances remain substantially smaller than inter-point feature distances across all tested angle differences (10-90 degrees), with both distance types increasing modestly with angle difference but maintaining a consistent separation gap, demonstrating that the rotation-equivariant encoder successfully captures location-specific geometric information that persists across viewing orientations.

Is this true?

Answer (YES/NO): NO